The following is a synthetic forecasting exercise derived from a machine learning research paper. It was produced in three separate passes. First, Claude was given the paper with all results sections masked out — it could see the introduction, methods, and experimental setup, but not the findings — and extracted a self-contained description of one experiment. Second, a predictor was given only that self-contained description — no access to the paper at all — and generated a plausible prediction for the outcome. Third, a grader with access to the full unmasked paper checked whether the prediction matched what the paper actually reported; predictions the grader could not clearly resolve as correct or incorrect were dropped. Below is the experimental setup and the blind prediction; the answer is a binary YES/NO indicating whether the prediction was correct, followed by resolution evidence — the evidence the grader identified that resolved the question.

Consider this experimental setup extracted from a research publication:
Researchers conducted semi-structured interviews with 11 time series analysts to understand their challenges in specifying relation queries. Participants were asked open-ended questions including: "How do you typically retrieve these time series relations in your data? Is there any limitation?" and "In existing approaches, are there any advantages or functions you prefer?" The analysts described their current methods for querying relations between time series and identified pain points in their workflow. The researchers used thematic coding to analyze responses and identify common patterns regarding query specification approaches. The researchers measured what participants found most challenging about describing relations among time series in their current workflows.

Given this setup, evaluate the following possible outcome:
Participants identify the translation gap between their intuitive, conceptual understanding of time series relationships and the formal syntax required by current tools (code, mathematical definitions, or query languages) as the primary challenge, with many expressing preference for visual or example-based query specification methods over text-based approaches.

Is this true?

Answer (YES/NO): YES